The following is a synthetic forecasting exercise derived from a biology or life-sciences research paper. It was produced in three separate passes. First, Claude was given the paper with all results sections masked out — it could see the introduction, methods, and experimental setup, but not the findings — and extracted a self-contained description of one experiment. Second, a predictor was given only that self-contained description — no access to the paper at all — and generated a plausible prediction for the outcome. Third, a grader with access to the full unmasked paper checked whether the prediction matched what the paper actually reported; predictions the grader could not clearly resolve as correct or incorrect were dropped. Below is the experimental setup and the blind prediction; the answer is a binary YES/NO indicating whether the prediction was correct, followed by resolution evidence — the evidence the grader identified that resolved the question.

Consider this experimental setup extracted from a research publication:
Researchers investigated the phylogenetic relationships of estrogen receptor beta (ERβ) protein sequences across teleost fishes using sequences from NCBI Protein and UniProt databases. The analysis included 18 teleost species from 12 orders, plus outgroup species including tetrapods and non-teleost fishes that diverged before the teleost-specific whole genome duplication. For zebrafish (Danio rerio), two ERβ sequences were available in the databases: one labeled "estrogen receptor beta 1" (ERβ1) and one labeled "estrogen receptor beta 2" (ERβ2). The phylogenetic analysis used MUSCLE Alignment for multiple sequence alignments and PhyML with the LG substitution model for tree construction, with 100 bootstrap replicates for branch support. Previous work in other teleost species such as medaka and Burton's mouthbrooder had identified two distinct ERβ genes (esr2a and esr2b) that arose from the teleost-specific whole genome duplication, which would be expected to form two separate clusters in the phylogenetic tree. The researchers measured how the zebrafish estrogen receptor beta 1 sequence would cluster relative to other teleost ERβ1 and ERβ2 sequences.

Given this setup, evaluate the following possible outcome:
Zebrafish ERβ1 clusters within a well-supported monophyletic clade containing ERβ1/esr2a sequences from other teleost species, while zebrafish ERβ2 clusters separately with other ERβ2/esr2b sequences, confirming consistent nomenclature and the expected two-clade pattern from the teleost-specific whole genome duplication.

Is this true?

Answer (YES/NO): NO